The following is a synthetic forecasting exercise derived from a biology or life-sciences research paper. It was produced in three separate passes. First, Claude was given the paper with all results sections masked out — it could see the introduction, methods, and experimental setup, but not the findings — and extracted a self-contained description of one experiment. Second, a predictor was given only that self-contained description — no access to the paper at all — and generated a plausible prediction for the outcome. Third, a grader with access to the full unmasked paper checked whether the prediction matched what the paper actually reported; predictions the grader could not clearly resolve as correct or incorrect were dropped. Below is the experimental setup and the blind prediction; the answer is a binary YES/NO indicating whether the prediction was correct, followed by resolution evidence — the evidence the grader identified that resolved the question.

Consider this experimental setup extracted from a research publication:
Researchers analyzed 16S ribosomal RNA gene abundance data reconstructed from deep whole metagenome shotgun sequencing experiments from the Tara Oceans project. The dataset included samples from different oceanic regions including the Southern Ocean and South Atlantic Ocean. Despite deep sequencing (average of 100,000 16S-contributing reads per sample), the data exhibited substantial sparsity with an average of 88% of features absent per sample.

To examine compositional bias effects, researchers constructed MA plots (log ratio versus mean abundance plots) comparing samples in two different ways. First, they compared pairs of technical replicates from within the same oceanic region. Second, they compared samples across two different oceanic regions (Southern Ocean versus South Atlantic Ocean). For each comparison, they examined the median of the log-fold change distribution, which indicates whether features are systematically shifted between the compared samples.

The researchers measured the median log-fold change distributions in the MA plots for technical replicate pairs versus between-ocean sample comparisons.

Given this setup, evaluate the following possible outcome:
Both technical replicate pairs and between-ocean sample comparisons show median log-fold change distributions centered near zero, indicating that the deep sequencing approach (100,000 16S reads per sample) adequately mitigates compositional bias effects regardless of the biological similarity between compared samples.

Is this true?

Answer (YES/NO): NO